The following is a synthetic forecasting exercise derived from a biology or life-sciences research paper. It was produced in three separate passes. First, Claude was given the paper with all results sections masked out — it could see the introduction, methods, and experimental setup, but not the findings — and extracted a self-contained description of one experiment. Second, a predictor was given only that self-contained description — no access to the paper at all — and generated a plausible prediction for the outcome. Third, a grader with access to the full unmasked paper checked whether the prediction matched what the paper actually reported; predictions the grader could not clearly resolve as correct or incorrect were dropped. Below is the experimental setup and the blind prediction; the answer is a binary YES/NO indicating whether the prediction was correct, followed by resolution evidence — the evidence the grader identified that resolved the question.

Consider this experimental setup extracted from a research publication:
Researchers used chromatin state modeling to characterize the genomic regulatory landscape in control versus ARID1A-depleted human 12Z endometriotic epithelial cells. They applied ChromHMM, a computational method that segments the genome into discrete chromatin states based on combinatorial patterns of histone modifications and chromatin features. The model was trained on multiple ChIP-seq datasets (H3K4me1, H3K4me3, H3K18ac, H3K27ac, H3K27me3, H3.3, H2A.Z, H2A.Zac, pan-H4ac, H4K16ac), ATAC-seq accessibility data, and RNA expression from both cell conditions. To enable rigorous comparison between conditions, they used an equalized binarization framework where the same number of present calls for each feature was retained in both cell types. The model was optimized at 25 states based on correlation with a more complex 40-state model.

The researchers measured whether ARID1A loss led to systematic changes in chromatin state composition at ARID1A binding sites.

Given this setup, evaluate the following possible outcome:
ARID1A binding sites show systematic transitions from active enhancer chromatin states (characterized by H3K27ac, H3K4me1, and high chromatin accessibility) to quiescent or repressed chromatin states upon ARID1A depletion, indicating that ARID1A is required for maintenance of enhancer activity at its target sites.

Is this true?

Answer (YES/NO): NO